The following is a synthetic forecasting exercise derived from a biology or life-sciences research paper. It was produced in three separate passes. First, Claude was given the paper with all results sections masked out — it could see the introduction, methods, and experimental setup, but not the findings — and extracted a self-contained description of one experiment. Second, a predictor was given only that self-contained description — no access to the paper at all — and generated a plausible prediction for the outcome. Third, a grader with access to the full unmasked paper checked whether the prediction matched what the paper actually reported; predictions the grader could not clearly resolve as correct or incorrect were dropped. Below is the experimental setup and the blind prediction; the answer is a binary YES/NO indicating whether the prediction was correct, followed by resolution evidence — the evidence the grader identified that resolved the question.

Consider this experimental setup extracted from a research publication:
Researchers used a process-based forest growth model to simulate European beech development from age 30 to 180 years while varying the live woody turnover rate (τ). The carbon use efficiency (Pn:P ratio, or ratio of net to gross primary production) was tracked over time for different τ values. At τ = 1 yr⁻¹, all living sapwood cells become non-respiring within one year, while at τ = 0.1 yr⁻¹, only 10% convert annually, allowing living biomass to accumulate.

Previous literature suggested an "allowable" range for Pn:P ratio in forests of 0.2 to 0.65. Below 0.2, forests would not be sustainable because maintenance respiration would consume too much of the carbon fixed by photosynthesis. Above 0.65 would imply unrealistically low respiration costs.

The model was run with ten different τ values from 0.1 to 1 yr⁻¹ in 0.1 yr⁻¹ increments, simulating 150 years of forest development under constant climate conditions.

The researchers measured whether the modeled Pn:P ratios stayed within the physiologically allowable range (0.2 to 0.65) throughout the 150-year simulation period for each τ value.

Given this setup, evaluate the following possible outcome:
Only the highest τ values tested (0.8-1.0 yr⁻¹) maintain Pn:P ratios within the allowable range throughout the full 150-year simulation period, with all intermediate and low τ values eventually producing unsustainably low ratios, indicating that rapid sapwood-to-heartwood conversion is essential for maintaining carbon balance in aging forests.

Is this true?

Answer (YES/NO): NO